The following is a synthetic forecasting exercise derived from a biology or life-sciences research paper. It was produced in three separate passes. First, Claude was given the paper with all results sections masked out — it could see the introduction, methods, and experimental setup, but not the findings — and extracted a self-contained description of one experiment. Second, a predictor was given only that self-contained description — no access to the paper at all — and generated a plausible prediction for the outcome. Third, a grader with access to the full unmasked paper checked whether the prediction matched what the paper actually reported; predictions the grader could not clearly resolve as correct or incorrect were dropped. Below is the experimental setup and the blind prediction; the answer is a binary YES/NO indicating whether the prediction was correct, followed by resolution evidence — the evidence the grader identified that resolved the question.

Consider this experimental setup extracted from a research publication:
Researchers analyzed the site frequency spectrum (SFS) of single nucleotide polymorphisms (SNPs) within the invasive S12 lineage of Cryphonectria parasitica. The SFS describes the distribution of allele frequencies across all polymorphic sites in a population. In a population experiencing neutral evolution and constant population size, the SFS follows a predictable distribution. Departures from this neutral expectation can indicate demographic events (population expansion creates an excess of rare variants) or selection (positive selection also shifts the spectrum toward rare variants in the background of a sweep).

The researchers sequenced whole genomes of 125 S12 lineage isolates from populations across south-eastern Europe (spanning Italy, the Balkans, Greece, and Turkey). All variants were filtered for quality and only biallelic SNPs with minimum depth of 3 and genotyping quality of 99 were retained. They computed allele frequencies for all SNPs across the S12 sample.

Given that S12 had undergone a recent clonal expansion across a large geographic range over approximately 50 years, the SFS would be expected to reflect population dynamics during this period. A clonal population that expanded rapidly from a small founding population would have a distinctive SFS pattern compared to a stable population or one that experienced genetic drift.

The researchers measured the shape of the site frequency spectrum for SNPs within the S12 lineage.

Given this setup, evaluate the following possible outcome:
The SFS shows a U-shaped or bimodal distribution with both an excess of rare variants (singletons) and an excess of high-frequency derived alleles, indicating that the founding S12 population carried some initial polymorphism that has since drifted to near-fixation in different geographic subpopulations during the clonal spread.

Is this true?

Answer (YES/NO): NO